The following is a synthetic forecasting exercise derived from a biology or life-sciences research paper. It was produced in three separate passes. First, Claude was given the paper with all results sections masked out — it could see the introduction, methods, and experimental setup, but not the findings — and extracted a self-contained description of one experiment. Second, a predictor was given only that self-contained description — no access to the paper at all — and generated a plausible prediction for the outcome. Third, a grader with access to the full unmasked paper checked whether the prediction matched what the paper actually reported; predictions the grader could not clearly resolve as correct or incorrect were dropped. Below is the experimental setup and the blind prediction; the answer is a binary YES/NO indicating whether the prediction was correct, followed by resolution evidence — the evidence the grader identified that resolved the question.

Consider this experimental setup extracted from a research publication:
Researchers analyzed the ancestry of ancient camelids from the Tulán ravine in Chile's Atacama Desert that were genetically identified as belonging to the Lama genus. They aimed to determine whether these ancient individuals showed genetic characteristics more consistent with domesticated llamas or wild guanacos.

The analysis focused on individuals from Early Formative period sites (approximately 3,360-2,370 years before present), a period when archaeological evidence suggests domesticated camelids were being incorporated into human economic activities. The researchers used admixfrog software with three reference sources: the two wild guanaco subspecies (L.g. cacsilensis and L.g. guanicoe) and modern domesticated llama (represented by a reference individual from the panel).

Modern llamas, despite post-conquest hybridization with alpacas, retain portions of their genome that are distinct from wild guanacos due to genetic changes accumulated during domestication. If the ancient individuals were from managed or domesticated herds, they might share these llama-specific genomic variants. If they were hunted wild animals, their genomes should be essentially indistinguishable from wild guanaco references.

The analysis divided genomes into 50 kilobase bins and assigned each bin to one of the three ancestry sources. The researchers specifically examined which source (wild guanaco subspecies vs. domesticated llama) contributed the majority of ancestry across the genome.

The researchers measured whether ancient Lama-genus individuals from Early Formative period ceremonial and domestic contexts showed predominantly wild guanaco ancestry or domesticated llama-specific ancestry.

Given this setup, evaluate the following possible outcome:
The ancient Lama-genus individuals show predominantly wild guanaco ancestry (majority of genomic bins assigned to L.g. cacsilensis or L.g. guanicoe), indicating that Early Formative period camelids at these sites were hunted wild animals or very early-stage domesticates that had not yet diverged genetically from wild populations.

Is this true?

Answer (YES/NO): YES